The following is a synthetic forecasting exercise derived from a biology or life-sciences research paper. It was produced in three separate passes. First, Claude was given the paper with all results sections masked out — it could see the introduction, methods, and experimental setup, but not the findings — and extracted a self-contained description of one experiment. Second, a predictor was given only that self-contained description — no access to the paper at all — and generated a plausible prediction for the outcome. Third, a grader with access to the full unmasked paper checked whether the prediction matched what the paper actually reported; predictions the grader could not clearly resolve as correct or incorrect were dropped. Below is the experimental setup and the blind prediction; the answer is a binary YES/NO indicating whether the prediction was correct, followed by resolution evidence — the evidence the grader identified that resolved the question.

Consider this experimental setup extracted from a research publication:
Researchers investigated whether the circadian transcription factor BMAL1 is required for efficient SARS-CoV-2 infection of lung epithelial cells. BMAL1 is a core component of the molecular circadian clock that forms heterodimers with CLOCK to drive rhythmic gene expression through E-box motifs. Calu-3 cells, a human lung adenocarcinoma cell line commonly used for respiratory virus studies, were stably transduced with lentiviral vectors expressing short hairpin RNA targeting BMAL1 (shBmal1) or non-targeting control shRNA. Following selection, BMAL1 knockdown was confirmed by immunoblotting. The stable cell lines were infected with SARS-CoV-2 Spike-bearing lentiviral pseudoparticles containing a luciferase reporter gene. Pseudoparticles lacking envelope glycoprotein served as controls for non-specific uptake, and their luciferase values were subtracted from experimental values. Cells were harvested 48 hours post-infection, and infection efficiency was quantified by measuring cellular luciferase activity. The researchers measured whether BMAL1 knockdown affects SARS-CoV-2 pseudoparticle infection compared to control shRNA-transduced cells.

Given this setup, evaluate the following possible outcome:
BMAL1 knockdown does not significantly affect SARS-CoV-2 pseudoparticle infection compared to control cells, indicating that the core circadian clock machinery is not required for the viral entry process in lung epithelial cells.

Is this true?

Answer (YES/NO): NO